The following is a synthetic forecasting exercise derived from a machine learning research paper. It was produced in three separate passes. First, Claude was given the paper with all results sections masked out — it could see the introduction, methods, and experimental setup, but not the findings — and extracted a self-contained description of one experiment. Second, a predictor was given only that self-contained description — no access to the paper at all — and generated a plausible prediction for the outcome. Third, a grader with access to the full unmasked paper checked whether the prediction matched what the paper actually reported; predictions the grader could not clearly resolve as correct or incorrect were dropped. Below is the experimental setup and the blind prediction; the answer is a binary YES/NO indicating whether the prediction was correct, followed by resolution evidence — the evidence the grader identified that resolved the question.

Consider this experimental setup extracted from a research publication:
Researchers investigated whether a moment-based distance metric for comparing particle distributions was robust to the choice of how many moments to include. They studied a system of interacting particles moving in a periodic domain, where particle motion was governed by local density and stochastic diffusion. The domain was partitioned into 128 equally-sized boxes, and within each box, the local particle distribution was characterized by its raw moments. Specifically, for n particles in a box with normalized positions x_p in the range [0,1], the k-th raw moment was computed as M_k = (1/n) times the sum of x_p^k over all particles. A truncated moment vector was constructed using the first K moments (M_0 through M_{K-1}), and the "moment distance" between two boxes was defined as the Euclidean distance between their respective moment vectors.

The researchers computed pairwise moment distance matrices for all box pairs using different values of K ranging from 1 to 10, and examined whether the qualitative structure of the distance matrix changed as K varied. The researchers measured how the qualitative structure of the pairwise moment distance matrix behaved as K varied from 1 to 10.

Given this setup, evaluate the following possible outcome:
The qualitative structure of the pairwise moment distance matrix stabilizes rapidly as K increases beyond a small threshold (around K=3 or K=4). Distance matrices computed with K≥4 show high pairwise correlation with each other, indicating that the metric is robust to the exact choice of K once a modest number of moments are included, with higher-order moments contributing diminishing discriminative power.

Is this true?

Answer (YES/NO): NO